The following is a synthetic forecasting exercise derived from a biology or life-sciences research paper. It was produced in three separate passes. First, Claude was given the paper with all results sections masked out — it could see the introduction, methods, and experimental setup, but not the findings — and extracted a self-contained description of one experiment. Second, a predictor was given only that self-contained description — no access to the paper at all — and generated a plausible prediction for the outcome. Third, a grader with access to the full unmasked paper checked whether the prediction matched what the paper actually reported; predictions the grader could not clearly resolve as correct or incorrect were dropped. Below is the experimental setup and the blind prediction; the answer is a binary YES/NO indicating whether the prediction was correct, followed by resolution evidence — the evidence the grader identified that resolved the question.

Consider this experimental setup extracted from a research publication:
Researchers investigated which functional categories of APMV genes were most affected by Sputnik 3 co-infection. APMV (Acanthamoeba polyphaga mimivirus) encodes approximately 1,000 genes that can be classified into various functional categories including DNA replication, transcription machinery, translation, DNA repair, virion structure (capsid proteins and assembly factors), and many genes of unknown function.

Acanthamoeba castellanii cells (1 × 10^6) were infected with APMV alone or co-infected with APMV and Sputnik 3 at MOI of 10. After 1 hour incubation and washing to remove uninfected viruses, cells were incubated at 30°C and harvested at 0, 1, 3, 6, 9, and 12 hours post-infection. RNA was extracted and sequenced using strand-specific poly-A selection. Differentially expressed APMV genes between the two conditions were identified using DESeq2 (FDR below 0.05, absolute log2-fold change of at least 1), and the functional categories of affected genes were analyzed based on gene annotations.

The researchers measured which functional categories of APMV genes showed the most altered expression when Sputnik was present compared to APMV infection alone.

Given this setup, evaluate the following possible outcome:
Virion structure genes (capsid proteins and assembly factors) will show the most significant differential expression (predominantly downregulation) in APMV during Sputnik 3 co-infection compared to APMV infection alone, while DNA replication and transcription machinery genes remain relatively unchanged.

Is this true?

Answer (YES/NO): NO